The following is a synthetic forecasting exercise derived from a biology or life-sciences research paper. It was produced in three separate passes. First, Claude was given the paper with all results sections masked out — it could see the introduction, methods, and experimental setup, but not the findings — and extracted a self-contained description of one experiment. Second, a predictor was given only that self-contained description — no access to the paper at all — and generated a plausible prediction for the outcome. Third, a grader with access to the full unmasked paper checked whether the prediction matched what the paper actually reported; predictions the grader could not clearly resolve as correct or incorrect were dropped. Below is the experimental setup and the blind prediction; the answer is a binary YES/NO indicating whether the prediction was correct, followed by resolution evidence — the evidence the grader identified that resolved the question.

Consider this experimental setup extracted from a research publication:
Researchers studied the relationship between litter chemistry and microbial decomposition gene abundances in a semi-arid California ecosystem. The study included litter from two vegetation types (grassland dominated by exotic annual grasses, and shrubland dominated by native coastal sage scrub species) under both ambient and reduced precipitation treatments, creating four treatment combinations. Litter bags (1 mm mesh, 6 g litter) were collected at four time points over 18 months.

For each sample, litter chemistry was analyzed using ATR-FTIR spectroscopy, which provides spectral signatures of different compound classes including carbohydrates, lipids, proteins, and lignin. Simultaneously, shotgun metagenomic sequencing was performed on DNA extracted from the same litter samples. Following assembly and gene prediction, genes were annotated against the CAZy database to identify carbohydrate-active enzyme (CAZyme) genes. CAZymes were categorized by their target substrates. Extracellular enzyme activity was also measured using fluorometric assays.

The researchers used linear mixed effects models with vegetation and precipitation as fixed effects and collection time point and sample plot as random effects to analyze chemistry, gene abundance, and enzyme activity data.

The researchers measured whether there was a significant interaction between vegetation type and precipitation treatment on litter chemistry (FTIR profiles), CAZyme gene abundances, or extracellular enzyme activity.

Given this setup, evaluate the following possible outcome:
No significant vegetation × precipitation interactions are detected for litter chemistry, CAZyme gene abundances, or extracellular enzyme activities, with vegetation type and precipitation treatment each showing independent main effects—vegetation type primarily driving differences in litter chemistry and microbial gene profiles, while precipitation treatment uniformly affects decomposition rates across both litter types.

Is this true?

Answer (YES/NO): NO